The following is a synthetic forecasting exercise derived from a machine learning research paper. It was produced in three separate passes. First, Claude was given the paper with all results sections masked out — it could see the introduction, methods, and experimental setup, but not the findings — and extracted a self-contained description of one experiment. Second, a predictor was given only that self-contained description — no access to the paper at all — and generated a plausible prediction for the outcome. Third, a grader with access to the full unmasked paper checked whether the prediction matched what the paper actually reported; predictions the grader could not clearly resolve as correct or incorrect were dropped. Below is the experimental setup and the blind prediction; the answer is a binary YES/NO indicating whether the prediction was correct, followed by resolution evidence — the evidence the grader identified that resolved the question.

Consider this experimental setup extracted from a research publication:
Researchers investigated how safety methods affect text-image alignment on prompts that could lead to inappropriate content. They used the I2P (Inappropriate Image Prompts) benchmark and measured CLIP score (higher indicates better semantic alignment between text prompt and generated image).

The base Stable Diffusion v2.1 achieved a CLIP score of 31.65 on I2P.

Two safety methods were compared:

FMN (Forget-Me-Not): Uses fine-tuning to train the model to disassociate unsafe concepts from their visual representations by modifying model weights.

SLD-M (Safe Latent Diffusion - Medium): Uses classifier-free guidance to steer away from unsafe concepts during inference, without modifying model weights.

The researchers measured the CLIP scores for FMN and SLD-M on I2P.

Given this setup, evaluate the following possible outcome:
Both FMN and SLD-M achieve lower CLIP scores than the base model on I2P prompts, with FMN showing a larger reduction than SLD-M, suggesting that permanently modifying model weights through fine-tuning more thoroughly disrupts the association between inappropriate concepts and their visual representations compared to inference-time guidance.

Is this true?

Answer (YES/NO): YES